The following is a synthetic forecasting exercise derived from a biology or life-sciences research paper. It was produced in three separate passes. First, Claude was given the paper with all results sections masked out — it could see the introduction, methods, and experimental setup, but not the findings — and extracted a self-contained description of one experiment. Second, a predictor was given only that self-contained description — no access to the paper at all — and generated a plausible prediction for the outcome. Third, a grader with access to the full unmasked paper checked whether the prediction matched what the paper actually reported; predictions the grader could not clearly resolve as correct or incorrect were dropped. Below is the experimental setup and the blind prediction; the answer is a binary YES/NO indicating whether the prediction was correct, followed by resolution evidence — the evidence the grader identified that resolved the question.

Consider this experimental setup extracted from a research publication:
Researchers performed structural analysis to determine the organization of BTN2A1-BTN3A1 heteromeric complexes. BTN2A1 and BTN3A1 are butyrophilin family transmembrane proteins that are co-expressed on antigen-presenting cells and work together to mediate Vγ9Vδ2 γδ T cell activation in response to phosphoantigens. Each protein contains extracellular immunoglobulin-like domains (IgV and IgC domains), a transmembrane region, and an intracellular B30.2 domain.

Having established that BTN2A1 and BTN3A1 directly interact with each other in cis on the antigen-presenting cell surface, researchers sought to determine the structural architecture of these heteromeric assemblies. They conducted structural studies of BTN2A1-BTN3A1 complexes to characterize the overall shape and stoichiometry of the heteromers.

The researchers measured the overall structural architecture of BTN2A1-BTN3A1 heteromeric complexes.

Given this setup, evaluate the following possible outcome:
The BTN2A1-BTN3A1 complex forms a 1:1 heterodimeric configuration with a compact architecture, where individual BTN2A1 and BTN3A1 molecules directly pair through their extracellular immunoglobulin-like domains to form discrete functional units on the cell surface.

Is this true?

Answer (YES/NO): NO